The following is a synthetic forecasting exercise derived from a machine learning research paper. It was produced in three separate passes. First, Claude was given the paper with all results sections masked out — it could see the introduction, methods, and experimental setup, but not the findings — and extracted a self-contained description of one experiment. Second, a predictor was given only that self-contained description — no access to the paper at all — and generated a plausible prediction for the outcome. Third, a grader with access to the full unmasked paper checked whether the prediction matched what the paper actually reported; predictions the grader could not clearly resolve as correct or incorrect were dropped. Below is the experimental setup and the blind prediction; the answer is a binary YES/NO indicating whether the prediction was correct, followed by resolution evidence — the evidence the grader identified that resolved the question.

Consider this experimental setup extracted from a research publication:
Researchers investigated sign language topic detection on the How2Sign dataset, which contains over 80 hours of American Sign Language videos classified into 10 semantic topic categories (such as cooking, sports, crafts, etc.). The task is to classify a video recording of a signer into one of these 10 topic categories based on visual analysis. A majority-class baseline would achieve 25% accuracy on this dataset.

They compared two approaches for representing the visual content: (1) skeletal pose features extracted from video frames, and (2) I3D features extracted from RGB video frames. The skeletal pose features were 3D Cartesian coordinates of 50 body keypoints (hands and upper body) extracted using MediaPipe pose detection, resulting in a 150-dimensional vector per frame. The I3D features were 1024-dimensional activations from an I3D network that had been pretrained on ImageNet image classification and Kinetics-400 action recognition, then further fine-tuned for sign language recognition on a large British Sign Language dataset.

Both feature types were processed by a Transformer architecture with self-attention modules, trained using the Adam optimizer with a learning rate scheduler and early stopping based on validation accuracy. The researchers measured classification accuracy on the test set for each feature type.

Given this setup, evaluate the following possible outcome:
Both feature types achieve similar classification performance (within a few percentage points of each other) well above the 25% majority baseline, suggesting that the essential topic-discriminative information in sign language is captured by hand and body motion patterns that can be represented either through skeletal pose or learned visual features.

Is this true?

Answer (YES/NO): NO